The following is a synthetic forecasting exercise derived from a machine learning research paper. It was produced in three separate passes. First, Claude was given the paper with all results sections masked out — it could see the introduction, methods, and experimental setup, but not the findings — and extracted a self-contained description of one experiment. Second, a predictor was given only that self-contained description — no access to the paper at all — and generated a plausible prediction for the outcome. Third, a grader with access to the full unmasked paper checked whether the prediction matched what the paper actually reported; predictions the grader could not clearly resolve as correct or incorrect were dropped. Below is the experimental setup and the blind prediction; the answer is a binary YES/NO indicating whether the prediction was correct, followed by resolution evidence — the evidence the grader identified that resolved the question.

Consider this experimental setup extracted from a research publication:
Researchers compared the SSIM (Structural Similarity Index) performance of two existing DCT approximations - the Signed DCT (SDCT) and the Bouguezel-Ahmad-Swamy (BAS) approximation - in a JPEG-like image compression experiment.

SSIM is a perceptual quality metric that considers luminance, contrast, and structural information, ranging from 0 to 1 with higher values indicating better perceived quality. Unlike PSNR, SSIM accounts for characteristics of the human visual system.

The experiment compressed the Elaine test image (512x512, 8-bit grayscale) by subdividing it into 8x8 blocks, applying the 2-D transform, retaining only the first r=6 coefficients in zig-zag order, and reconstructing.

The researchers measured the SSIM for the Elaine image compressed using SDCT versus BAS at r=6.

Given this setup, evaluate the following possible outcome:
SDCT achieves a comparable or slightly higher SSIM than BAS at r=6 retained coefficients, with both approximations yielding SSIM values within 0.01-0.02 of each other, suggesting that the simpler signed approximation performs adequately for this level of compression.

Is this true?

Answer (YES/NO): NO